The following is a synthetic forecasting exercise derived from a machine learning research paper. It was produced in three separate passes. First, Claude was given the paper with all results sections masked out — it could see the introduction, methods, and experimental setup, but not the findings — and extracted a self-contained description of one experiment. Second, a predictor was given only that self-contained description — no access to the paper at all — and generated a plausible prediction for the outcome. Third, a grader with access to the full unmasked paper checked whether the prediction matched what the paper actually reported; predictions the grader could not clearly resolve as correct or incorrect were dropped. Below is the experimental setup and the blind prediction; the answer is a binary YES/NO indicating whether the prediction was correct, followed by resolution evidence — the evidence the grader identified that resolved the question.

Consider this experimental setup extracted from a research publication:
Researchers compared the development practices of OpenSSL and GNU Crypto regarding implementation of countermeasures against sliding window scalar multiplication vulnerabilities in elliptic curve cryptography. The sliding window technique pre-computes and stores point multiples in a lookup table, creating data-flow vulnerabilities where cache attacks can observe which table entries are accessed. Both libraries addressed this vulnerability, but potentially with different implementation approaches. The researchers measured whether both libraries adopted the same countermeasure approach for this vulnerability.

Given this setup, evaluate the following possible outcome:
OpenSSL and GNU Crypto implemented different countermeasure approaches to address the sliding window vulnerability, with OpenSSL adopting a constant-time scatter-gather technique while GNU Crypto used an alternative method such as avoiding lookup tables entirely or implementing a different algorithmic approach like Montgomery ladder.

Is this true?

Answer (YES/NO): NO